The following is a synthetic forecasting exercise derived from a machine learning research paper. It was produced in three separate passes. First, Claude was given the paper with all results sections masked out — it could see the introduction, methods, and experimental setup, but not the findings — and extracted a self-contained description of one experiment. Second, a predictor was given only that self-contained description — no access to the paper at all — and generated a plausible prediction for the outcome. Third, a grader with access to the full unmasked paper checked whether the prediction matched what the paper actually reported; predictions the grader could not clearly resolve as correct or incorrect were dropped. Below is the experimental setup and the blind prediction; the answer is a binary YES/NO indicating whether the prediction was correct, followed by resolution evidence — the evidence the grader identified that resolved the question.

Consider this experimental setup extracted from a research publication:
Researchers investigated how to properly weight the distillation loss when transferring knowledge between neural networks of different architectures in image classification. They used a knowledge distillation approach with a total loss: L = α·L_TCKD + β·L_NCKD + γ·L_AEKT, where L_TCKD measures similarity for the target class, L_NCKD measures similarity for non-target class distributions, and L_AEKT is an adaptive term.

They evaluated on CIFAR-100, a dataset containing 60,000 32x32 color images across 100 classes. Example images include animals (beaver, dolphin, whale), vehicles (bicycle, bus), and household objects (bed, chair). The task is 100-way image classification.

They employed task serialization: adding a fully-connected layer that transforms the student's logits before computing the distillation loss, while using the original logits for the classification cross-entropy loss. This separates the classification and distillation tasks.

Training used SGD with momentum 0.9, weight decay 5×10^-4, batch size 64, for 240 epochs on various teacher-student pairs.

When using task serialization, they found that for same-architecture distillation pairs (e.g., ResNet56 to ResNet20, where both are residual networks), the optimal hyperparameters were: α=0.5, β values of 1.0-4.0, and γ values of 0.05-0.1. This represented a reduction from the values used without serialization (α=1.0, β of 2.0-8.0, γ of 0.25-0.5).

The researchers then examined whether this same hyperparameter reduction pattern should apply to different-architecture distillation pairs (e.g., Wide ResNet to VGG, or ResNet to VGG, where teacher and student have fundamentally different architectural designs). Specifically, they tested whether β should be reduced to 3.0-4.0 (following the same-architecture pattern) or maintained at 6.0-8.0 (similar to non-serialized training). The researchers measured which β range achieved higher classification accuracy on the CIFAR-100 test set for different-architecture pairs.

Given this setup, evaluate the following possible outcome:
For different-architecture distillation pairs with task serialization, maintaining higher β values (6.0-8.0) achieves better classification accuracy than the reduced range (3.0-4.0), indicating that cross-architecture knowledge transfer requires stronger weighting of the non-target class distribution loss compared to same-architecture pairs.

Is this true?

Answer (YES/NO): YES